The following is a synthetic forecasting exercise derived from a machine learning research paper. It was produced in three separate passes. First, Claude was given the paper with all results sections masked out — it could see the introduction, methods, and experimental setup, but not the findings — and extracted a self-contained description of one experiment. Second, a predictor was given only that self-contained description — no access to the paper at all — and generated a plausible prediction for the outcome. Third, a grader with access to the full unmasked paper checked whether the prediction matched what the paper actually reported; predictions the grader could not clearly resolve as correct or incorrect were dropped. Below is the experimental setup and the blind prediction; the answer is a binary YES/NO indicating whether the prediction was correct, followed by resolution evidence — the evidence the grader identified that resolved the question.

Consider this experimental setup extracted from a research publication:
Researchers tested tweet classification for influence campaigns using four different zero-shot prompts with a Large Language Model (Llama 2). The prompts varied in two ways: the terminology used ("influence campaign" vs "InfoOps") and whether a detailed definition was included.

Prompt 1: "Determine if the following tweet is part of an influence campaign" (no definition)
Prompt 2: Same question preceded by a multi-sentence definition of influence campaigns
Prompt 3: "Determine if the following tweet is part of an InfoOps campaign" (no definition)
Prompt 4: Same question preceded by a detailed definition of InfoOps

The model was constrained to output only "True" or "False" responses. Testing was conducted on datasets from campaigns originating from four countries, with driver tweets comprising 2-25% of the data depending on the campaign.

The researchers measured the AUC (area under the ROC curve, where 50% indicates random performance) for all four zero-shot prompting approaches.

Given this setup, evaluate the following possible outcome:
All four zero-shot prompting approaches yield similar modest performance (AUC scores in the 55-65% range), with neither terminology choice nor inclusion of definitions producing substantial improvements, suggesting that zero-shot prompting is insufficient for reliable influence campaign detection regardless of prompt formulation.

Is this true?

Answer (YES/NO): NO